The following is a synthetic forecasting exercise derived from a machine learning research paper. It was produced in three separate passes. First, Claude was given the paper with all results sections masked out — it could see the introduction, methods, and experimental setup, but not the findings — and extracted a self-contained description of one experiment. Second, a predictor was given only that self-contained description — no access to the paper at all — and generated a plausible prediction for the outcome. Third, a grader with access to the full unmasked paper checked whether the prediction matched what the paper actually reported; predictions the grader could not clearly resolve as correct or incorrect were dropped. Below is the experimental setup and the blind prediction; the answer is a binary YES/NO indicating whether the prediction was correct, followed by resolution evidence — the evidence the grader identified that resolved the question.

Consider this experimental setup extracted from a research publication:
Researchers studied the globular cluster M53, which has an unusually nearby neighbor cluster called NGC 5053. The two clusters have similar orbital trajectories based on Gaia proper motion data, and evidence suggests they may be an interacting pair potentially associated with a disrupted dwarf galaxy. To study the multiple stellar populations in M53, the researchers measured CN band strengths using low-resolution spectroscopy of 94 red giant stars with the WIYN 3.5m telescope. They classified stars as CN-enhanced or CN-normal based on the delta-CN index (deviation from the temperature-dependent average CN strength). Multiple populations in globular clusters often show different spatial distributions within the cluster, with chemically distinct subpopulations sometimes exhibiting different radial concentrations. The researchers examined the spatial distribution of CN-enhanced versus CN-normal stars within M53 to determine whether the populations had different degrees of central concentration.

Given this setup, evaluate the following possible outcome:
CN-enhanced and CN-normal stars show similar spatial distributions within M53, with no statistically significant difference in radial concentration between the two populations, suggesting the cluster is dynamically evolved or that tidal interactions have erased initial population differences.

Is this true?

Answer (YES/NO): NO